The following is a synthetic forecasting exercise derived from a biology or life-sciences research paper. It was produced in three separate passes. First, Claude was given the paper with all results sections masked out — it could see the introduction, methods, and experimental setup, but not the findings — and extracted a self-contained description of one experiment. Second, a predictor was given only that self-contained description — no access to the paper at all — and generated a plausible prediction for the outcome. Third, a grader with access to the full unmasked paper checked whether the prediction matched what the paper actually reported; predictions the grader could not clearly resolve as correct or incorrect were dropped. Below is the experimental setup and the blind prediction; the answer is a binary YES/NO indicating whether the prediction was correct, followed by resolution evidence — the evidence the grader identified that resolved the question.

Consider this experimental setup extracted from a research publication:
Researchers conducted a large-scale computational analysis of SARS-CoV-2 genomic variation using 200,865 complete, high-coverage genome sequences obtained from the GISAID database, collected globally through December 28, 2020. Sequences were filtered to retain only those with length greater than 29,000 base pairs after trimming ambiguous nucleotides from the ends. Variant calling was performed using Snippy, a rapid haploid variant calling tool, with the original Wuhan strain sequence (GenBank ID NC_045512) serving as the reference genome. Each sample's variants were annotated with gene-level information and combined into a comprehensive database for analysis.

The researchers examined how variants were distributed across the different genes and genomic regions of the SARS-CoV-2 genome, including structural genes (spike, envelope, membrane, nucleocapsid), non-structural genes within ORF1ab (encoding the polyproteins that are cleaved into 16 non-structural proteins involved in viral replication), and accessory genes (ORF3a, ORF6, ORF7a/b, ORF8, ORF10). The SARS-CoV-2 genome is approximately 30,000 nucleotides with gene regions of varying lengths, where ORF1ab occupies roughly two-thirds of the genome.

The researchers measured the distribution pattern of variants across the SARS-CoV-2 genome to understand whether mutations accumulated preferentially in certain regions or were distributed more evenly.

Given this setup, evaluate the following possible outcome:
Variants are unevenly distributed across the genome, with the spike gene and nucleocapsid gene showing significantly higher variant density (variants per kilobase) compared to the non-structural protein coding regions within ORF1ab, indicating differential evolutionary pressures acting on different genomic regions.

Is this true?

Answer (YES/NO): NO